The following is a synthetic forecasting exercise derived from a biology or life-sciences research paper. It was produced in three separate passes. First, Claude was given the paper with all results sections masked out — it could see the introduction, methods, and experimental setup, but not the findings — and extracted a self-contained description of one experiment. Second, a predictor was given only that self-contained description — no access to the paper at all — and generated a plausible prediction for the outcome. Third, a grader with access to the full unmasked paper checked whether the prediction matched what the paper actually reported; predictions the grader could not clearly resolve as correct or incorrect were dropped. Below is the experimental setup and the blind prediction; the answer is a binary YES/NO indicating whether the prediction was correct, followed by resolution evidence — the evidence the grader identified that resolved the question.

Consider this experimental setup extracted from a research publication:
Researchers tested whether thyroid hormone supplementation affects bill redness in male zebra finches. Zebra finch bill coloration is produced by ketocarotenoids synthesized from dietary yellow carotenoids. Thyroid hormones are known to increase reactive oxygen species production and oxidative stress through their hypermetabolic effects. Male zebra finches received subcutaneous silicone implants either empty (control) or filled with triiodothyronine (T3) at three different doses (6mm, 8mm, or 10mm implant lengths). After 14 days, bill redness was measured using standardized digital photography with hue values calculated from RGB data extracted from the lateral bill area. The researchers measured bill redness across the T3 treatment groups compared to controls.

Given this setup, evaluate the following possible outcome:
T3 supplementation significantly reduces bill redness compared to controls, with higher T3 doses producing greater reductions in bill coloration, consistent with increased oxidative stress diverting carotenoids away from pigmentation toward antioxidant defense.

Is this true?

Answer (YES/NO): NO